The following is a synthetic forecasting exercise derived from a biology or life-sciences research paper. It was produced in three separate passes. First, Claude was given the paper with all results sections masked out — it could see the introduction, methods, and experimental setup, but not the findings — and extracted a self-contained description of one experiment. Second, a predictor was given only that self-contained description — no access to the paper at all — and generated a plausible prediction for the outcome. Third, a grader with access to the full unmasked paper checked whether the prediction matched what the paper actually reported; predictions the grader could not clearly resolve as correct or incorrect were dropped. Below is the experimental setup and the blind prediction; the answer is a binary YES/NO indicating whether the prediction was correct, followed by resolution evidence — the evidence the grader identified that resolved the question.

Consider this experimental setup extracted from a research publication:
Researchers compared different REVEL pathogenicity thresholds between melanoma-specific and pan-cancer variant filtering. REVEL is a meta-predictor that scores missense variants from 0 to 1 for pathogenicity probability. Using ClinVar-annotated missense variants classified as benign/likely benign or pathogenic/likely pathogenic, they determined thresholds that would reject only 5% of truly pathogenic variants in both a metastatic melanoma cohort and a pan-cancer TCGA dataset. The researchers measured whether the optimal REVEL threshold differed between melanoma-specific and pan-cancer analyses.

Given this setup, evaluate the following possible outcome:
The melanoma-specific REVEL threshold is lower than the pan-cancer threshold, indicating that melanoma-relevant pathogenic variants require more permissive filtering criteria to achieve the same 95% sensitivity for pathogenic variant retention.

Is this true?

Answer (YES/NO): YES